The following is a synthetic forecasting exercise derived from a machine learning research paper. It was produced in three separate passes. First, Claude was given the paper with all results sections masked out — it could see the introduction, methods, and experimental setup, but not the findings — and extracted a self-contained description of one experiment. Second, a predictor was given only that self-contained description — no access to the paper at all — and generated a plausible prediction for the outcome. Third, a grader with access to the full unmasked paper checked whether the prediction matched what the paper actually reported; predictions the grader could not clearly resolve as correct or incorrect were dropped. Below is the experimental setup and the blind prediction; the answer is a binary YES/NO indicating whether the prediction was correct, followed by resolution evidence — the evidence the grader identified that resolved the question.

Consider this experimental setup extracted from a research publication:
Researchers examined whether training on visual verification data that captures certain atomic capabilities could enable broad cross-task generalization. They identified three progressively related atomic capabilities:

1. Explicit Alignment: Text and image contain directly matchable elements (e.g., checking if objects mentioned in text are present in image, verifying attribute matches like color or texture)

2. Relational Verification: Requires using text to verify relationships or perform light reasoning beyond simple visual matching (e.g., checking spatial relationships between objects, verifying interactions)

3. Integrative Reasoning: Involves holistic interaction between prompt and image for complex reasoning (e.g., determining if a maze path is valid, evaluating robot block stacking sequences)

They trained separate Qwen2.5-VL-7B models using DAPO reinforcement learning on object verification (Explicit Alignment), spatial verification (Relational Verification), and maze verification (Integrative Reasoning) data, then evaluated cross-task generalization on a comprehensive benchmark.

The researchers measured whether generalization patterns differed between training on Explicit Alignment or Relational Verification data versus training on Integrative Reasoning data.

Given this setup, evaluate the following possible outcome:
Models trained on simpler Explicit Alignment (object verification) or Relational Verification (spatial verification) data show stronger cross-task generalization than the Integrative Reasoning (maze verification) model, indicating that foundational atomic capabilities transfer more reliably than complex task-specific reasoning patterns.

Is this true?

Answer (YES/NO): YES